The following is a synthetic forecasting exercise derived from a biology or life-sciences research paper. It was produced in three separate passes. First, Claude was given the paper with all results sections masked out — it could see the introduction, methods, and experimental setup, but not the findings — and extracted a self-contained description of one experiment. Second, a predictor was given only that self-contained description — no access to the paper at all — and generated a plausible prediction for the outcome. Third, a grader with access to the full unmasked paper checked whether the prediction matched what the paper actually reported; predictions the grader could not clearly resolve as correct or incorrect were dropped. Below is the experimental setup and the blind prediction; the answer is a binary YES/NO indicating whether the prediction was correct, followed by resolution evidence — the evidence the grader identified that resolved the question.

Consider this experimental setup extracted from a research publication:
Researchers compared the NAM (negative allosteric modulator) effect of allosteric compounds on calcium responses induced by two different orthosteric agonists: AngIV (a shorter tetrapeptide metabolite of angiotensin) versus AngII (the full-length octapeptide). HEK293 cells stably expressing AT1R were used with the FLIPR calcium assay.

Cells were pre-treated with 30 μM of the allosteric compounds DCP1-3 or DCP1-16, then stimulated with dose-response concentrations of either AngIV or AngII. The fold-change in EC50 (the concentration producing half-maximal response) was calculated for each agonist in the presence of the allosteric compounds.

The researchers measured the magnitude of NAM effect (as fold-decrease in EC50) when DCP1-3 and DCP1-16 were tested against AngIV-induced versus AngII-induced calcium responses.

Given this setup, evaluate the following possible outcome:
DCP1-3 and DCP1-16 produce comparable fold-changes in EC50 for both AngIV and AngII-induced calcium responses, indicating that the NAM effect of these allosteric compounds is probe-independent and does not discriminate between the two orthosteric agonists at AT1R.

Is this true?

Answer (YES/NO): NO